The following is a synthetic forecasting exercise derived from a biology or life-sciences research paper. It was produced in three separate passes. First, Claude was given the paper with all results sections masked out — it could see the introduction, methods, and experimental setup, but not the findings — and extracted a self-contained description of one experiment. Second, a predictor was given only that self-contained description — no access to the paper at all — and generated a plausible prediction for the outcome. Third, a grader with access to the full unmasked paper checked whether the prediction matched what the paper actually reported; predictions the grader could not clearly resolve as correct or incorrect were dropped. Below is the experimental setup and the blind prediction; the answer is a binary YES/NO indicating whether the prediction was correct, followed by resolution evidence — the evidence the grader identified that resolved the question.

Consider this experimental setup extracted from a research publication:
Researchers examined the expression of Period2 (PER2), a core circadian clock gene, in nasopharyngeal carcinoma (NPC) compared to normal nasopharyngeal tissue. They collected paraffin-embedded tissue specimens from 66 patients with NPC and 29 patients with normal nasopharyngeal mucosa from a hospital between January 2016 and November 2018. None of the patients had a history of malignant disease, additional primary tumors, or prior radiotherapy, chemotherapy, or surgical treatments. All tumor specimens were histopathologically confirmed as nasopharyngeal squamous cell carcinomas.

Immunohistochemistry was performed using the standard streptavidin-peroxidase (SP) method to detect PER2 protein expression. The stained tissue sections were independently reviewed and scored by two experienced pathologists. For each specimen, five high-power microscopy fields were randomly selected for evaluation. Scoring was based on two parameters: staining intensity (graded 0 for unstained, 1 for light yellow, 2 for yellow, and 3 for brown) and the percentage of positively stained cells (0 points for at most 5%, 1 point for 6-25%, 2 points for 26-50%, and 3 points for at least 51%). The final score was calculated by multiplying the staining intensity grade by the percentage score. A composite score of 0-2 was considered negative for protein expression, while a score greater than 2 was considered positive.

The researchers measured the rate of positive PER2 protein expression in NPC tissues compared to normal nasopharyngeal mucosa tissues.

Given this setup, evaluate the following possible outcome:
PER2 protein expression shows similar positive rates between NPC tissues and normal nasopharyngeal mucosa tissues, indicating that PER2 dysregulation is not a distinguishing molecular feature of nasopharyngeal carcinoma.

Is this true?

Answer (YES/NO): NO